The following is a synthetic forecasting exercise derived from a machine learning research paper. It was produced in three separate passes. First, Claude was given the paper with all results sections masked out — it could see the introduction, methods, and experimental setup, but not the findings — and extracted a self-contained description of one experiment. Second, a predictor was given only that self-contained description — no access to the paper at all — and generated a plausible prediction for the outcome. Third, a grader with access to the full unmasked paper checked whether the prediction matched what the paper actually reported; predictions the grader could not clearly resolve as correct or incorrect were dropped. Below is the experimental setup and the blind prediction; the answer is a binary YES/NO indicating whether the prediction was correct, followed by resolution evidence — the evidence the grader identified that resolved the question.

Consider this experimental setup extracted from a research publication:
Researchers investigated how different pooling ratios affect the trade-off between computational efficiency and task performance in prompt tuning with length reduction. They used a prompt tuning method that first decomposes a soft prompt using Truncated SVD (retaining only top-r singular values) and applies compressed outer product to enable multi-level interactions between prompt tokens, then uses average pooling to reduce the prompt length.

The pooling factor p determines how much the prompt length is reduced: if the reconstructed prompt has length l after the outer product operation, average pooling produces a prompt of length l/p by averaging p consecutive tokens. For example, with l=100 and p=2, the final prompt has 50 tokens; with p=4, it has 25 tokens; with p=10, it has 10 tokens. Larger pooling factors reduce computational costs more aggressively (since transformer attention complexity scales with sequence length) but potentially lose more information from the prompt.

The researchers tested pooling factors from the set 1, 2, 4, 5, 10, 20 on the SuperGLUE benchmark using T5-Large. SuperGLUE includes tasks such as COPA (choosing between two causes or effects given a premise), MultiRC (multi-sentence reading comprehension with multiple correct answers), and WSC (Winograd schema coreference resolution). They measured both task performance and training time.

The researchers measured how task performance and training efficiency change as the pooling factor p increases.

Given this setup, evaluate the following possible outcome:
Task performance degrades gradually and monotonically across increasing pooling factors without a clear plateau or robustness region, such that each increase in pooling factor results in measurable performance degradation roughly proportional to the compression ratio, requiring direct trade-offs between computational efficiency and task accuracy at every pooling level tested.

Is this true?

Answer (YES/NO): NO